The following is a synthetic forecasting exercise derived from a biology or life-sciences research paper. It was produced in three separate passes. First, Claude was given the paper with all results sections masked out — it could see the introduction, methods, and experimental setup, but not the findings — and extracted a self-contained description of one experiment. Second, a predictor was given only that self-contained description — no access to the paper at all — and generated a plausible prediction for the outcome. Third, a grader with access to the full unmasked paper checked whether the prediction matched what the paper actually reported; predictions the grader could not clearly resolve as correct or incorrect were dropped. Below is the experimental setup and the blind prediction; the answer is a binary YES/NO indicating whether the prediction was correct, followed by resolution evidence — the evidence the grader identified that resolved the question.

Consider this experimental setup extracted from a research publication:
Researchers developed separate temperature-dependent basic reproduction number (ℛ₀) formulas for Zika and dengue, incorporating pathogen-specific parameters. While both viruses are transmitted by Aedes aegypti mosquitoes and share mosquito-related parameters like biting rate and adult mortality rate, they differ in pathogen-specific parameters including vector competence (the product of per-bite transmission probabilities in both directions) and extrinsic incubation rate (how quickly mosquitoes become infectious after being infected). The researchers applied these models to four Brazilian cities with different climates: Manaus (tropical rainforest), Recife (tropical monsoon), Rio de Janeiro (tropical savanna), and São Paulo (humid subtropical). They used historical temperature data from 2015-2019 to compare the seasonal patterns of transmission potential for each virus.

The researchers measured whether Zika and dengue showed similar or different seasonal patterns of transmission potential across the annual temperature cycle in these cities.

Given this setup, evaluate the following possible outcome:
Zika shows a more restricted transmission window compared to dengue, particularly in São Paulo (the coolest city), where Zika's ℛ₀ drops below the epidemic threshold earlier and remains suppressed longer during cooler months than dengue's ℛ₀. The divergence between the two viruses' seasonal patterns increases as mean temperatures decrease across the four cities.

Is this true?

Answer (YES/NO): YES